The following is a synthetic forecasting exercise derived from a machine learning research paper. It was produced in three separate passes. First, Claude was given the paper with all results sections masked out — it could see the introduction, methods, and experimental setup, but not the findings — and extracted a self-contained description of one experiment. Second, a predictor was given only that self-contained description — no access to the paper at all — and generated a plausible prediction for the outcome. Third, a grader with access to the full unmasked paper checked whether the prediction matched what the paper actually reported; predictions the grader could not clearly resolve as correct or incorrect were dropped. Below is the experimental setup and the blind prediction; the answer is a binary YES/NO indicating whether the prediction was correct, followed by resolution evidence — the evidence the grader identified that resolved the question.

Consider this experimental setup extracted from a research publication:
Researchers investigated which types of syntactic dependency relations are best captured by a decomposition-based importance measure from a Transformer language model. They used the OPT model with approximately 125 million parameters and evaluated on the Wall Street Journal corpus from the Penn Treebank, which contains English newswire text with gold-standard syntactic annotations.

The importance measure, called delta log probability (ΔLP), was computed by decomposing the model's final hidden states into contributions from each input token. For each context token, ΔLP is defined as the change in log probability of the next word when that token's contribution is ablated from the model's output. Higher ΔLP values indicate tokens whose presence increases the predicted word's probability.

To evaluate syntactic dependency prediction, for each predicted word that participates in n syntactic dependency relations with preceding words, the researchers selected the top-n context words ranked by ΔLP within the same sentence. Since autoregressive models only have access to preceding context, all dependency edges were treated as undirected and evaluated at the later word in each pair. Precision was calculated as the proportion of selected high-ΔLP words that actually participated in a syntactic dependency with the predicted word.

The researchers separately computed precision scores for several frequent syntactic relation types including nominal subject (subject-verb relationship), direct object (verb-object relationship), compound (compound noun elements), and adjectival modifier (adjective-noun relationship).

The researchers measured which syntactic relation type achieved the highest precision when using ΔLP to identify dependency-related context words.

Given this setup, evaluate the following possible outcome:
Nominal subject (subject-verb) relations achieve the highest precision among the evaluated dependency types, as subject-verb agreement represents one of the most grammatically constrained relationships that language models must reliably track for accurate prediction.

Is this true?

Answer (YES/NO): NO